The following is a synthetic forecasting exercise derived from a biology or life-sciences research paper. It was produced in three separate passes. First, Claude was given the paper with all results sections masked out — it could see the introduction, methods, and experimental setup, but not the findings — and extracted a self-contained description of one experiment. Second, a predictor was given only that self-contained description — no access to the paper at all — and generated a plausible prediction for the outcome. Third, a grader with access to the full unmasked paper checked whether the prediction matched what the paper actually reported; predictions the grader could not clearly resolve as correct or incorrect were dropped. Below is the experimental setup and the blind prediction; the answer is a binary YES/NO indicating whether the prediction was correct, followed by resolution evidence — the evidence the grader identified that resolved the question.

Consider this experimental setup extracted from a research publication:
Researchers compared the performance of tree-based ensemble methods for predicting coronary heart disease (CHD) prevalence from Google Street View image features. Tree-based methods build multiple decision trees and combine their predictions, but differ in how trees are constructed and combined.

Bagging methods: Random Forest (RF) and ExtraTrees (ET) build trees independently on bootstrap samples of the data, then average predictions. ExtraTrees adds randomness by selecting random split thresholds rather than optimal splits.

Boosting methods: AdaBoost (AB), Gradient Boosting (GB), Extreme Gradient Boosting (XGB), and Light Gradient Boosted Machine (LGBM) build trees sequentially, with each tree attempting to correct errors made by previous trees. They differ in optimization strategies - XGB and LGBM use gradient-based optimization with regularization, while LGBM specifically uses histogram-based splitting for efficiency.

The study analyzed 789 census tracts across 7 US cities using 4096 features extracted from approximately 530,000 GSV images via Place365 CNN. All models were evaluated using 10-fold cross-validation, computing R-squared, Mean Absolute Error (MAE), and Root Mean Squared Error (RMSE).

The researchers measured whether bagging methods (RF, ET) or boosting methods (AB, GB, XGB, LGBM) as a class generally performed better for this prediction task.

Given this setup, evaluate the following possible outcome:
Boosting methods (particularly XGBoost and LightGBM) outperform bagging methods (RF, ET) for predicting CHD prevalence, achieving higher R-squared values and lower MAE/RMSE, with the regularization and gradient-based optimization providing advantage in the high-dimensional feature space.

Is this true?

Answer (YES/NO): NO